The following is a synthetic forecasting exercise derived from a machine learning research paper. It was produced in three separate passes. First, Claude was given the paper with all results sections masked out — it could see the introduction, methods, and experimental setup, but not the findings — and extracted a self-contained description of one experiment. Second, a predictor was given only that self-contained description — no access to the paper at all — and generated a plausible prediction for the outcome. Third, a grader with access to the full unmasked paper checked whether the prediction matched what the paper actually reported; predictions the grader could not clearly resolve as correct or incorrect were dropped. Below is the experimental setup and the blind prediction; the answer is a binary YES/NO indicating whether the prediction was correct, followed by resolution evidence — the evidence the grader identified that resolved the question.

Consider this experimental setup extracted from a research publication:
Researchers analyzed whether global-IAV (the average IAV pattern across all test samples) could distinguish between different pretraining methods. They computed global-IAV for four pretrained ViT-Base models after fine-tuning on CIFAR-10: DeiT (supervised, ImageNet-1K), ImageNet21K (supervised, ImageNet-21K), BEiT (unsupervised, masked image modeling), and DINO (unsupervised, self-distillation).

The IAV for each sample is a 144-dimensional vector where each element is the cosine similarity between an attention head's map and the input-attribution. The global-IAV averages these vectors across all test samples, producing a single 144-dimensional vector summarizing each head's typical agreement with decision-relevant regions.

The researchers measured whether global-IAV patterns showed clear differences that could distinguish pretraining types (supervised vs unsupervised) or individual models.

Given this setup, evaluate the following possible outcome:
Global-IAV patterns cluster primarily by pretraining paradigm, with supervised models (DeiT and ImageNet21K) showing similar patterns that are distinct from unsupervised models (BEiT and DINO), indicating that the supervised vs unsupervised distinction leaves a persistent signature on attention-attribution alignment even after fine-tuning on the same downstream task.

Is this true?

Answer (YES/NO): YES